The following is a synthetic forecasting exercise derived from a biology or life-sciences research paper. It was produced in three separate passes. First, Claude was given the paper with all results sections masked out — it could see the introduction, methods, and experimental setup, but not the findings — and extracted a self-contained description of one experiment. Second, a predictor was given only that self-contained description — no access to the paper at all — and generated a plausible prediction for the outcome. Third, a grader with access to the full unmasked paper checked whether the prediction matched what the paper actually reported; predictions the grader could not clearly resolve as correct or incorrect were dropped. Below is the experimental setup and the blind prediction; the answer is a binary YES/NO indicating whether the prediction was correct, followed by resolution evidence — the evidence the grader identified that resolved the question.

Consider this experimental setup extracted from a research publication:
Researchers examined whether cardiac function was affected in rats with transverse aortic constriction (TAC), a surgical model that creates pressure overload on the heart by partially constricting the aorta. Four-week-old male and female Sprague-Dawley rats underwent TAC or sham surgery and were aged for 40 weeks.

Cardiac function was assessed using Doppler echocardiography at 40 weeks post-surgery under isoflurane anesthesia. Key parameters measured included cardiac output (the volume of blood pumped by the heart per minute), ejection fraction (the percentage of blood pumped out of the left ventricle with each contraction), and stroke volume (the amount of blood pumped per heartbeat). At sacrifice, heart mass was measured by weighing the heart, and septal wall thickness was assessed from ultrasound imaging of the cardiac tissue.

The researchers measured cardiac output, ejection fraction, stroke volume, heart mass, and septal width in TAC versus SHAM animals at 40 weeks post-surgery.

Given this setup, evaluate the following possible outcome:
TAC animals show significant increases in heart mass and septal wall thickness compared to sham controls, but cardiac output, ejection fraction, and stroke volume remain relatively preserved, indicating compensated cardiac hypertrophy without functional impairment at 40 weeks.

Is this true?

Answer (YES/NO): NO